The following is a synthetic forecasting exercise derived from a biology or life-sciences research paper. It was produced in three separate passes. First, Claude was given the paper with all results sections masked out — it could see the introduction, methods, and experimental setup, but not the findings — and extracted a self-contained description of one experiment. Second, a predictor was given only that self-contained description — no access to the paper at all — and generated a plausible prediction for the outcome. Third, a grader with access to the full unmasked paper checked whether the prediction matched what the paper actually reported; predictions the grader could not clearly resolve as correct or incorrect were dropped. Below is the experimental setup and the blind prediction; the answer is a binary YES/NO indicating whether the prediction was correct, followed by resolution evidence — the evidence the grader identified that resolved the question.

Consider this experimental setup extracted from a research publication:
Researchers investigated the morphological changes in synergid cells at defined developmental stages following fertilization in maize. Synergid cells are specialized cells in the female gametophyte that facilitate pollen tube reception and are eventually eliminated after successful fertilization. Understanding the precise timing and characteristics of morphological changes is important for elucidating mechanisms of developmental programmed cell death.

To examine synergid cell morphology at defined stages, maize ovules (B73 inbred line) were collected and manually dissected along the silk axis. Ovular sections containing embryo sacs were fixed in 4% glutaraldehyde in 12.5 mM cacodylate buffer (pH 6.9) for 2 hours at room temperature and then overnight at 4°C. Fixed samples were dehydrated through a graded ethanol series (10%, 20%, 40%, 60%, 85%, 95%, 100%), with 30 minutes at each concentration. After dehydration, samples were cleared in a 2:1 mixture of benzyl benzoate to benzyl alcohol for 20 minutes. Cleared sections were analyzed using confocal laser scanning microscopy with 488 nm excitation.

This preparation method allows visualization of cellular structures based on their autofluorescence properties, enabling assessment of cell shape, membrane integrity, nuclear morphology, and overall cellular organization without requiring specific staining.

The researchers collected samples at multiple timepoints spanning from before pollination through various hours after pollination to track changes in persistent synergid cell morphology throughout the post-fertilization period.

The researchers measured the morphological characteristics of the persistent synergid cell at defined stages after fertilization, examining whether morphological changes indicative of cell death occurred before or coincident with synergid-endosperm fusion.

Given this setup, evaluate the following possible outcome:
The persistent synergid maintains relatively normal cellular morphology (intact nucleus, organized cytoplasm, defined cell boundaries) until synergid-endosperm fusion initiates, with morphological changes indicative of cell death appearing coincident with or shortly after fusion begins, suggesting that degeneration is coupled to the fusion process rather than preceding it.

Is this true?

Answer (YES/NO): NO